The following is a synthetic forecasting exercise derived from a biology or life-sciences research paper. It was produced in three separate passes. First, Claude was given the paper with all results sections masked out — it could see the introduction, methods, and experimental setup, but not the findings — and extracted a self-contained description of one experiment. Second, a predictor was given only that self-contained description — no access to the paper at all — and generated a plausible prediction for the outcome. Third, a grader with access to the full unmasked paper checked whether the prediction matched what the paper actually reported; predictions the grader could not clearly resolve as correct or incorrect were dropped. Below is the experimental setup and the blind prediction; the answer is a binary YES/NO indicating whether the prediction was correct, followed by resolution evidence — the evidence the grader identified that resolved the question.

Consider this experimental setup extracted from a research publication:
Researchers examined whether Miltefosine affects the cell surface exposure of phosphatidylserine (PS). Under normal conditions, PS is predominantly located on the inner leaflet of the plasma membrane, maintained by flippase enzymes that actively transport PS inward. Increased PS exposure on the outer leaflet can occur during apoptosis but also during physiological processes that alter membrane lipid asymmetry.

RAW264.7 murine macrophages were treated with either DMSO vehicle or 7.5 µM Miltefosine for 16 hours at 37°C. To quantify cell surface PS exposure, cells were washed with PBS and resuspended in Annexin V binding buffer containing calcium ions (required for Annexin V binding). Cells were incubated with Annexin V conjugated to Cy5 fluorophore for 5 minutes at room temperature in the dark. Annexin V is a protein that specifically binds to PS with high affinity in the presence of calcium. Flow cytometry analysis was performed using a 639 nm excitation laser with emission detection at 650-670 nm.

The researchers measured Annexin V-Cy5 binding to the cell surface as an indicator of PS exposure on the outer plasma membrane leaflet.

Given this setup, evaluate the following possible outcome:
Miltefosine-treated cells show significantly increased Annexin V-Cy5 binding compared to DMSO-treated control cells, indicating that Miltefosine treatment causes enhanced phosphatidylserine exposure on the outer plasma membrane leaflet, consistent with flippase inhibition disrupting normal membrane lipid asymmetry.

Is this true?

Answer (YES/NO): YES